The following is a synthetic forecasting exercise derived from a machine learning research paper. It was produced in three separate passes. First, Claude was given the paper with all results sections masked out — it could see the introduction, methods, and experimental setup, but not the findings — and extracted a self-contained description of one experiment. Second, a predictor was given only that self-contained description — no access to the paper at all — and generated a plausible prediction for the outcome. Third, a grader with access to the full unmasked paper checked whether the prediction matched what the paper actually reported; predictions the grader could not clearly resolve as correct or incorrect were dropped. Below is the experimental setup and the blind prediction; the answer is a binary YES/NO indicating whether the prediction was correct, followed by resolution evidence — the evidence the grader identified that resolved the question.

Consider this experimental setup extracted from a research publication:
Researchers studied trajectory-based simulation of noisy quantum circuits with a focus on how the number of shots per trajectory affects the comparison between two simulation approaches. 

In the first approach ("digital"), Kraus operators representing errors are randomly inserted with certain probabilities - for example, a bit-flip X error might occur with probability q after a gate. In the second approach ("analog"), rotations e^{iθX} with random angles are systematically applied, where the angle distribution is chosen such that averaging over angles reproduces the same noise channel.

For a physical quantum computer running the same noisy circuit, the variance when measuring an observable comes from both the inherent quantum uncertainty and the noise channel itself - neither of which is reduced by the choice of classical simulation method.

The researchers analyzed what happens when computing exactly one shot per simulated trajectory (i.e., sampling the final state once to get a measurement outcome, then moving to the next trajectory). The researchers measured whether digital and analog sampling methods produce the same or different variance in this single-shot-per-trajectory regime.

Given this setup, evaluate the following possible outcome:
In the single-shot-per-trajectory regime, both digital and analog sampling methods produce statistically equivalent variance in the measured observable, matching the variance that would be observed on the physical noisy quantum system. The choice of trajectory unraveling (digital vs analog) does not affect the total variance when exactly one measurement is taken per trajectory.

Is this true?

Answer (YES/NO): YES